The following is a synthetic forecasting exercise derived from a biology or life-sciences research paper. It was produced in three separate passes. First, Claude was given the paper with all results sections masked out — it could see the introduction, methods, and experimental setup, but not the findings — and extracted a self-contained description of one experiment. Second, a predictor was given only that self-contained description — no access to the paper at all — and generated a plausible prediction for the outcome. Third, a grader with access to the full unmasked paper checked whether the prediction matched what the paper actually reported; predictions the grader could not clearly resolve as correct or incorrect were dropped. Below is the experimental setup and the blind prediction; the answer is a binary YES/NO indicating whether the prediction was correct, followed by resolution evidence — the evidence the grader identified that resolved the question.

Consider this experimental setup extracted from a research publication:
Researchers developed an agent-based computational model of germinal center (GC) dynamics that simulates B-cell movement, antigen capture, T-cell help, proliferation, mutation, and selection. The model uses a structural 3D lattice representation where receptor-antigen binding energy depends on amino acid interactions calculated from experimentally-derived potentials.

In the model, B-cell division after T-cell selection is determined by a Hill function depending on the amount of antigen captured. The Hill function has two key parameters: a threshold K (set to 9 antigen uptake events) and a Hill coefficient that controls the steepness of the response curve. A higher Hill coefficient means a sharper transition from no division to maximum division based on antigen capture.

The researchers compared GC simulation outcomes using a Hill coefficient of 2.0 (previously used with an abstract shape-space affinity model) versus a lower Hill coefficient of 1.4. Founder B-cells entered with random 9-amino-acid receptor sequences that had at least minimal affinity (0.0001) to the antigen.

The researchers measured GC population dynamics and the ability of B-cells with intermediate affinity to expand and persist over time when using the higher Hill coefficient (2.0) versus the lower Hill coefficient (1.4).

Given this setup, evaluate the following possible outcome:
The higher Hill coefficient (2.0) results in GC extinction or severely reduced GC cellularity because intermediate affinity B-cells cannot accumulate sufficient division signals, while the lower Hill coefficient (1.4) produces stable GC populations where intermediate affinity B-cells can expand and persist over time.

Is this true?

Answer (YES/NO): YES